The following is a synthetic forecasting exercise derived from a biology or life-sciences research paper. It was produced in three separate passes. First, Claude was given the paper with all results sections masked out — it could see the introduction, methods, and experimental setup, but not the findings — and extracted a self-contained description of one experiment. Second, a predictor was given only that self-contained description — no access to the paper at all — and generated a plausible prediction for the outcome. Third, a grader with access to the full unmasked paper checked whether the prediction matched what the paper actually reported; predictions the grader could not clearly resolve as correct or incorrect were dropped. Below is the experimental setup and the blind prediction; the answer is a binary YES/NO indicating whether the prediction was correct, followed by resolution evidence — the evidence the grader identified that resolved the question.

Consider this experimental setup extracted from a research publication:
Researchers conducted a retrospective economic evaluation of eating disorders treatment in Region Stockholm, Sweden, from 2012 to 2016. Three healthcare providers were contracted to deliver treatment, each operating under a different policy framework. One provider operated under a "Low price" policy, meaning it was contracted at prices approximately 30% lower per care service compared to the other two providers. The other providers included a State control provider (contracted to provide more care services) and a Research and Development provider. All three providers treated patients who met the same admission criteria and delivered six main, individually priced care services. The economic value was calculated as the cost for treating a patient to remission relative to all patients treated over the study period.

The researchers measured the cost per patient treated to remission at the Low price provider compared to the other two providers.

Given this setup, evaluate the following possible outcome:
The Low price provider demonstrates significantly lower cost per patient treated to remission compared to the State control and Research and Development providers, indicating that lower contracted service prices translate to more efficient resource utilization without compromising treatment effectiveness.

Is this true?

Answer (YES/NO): NO